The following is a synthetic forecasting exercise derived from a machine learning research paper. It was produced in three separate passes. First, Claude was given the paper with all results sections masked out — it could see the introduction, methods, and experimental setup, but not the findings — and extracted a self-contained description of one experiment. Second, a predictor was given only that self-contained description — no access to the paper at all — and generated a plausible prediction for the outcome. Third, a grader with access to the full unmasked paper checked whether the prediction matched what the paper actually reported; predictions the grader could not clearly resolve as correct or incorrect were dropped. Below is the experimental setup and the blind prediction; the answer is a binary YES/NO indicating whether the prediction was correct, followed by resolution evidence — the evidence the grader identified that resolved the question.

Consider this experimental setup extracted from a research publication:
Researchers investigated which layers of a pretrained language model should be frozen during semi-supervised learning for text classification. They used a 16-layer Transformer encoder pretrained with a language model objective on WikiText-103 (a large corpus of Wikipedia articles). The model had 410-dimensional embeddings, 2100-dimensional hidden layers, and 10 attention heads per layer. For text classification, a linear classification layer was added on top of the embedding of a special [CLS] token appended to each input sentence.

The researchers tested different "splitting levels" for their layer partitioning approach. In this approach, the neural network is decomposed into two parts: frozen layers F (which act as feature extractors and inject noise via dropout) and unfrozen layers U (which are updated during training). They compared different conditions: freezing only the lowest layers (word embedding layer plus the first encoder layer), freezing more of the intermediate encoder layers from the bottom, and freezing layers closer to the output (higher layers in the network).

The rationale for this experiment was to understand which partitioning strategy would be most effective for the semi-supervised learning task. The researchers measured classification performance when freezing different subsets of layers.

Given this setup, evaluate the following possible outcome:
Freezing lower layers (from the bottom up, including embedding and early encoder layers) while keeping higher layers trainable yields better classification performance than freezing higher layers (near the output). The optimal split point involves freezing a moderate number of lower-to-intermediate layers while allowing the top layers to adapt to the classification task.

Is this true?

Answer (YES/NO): NO